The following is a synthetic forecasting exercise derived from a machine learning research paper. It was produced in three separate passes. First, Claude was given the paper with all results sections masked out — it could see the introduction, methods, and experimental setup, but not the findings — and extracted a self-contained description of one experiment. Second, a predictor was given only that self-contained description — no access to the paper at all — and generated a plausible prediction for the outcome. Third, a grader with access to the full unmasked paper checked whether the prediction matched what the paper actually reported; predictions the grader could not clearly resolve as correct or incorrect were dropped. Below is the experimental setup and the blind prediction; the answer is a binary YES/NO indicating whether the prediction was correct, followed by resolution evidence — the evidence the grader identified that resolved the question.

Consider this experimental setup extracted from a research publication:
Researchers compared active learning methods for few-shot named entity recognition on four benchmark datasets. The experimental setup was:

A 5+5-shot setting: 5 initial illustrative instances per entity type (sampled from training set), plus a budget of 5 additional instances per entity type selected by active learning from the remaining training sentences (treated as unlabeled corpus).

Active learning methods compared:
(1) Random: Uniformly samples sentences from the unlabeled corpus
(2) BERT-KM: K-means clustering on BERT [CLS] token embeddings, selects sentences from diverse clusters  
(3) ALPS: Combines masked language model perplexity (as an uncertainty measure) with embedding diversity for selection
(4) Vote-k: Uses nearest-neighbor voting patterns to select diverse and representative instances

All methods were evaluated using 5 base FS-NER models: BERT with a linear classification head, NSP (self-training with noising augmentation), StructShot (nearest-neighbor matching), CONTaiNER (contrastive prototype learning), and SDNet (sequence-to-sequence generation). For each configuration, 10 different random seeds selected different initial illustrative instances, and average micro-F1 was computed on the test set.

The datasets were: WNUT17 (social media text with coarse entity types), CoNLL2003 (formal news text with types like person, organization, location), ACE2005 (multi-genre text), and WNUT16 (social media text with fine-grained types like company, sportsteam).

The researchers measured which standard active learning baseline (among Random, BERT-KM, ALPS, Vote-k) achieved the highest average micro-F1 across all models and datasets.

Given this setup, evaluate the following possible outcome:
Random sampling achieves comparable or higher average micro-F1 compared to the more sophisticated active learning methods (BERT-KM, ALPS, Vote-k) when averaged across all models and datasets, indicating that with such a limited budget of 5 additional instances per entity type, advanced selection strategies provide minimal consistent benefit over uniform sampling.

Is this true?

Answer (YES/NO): YES